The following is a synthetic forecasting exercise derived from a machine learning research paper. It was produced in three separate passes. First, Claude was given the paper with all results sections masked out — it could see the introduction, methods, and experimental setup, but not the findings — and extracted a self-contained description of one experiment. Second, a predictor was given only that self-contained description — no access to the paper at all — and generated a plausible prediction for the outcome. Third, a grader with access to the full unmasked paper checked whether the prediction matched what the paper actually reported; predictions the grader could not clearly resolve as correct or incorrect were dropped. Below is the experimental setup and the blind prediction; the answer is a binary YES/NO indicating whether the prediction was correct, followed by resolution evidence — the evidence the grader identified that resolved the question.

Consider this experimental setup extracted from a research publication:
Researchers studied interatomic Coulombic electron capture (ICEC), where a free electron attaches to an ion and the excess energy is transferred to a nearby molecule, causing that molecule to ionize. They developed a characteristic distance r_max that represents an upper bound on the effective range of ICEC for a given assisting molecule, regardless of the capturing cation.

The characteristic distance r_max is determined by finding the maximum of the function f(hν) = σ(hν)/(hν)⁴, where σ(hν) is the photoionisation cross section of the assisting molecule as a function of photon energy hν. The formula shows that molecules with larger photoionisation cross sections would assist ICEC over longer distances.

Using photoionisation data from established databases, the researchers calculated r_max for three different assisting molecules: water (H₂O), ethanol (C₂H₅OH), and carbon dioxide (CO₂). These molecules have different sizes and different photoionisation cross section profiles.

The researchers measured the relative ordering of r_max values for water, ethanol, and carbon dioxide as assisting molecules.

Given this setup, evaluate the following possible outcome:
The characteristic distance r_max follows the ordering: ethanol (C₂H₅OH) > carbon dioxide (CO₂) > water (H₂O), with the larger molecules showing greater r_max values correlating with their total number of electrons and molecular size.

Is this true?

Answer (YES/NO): NO